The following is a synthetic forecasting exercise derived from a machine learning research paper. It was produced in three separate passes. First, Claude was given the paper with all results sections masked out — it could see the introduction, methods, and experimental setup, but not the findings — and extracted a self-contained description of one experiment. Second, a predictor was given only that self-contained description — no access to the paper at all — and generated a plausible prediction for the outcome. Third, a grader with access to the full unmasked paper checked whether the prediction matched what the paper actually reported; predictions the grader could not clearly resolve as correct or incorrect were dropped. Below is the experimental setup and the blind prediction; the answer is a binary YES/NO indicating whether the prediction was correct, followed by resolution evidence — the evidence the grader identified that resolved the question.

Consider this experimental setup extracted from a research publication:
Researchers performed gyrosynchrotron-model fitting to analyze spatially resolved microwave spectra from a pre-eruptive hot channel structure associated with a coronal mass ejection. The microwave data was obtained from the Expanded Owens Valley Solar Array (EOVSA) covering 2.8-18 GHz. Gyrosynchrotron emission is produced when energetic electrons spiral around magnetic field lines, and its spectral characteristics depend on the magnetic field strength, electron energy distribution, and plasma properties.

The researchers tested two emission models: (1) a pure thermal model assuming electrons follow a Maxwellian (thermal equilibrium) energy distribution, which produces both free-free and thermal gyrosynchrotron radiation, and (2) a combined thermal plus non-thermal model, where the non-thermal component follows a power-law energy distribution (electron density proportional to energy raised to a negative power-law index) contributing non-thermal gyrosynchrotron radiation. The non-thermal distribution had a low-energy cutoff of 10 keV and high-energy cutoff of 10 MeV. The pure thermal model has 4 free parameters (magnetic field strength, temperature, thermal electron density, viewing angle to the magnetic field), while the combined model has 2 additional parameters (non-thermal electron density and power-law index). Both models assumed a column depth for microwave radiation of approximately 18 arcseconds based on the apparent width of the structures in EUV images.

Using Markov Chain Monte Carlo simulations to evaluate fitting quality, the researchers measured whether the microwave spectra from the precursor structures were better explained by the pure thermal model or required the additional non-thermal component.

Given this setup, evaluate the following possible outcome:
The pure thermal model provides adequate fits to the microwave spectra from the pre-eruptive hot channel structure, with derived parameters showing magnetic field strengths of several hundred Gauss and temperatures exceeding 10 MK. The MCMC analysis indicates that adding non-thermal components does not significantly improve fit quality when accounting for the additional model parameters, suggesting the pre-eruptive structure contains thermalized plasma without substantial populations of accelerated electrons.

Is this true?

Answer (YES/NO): NO